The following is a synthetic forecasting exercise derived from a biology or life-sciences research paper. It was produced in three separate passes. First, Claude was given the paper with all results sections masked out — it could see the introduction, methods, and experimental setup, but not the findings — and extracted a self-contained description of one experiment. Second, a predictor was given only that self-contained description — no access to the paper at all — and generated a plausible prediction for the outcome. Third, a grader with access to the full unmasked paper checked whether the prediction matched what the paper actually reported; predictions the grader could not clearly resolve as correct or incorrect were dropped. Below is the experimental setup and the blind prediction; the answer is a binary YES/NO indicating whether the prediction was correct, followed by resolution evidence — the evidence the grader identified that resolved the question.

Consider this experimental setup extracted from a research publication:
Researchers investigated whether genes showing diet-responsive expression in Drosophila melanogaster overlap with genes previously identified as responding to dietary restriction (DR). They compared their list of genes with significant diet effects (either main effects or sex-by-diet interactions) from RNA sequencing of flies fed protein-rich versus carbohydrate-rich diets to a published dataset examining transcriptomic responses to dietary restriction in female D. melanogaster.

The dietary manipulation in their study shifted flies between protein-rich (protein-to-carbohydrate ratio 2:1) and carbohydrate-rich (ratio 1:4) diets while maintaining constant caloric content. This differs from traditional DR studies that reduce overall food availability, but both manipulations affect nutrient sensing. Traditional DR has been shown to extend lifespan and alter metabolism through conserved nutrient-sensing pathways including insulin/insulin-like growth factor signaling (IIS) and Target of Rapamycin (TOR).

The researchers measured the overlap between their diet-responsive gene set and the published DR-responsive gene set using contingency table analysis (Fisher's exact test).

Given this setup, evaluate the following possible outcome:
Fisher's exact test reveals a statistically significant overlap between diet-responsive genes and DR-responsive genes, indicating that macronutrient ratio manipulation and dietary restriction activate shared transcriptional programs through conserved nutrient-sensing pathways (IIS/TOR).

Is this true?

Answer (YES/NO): YES